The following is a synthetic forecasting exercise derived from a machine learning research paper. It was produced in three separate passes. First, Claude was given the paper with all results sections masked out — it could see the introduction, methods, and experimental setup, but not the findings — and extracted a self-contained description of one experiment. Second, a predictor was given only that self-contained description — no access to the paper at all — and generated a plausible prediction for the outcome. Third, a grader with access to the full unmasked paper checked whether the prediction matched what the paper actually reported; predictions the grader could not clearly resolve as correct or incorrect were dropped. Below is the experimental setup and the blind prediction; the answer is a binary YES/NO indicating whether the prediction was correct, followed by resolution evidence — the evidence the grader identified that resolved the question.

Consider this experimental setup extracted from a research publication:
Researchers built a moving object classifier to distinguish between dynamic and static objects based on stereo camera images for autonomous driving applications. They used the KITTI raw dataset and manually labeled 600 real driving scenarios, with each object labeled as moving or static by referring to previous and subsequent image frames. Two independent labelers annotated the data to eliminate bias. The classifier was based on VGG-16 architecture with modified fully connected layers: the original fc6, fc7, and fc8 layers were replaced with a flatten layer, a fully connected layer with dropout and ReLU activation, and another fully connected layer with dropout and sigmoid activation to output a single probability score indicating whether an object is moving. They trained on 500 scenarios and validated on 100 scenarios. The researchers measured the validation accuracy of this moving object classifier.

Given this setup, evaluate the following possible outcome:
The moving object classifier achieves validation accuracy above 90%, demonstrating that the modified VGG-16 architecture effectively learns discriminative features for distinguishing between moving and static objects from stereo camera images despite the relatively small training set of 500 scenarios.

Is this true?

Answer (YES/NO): YES